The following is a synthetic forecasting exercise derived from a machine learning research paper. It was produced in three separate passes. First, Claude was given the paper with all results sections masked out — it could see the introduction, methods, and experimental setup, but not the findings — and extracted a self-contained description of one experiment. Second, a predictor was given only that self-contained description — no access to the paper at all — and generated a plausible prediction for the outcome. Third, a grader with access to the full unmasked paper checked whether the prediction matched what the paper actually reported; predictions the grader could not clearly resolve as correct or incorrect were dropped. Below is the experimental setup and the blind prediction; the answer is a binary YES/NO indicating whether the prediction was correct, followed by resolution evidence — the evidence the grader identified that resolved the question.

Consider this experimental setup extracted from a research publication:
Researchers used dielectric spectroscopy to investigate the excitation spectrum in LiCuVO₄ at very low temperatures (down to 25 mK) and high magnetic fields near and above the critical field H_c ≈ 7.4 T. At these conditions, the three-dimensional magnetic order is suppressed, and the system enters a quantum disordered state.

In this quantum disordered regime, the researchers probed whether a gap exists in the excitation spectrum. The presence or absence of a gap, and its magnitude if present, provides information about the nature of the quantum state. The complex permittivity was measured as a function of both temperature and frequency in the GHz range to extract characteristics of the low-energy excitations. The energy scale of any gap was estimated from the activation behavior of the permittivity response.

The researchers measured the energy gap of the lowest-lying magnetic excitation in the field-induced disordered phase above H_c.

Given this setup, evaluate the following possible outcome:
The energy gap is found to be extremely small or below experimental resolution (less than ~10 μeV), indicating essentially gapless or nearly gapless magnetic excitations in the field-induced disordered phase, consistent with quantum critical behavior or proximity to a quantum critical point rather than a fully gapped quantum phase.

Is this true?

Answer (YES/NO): NO